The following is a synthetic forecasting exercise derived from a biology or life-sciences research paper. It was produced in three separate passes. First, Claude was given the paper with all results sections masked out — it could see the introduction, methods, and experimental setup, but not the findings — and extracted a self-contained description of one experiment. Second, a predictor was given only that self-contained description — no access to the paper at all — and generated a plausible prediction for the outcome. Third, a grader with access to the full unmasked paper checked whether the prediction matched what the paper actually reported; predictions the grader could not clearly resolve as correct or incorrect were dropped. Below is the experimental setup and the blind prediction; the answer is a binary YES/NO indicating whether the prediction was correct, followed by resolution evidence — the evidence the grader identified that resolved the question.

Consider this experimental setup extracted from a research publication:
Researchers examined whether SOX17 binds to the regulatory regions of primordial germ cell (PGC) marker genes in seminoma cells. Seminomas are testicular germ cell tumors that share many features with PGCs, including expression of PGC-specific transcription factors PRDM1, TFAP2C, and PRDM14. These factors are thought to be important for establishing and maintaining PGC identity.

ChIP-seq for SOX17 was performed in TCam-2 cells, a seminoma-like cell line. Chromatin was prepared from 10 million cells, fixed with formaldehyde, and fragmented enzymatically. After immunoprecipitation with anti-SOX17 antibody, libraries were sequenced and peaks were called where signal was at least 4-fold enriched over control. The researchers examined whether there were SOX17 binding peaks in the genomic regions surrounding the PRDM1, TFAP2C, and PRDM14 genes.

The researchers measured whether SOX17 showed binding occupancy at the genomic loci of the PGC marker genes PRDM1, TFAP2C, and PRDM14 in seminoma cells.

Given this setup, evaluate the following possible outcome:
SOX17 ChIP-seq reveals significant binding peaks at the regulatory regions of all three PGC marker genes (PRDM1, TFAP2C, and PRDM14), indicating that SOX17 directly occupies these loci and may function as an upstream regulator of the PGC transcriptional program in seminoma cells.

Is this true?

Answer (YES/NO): YES